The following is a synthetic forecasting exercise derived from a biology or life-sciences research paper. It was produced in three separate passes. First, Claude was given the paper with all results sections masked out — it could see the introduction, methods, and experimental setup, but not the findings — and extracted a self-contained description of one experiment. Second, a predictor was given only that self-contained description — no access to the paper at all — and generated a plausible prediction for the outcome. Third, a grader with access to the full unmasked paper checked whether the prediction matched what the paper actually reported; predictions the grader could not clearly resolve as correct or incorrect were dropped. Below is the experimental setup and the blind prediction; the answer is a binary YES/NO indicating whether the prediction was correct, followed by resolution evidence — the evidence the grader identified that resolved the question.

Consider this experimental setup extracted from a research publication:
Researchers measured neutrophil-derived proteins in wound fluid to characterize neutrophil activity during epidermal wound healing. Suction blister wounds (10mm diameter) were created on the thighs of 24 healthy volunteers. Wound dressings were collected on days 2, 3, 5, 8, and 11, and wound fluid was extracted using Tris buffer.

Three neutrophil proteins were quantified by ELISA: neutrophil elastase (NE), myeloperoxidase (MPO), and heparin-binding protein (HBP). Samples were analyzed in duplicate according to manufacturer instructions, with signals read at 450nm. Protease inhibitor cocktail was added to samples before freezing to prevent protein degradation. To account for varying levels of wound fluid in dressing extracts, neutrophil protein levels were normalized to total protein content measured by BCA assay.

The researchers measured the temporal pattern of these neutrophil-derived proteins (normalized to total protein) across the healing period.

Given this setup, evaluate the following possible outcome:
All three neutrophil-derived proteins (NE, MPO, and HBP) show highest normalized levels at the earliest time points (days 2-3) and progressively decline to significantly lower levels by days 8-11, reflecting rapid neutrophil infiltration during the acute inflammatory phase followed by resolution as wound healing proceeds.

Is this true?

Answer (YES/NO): YES